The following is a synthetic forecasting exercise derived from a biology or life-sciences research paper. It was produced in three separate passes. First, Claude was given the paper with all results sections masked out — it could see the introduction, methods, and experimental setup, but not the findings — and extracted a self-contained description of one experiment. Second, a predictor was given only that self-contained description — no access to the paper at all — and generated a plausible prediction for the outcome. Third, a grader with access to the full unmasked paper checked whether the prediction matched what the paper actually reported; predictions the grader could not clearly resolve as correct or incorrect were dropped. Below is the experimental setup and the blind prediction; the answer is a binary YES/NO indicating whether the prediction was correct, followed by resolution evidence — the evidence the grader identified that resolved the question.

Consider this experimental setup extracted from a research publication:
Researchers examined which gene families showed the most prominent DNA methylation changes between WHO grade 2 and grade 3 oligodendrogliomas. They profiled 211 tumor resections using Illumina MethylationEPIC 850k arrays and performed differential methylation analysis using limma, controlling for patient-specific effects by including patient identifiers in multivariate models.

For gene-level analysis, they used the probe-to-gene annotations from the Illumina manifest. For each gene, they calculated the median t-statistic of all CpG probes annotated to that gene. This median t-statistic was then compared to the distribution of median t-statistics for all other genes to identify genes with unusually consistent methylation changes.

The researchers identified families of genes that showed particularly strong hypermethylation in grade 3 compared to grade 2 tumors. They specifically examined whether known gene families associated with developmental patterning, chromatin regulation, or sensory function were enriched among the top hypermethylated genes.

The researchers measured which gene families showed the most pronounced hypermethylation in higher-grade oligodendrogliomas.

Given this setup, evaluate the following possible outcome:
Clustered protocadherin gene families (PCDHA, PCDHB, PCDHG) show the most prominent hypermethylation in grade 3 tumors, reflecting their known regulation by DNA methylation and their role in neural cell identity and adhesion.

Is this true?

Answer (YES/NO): NO